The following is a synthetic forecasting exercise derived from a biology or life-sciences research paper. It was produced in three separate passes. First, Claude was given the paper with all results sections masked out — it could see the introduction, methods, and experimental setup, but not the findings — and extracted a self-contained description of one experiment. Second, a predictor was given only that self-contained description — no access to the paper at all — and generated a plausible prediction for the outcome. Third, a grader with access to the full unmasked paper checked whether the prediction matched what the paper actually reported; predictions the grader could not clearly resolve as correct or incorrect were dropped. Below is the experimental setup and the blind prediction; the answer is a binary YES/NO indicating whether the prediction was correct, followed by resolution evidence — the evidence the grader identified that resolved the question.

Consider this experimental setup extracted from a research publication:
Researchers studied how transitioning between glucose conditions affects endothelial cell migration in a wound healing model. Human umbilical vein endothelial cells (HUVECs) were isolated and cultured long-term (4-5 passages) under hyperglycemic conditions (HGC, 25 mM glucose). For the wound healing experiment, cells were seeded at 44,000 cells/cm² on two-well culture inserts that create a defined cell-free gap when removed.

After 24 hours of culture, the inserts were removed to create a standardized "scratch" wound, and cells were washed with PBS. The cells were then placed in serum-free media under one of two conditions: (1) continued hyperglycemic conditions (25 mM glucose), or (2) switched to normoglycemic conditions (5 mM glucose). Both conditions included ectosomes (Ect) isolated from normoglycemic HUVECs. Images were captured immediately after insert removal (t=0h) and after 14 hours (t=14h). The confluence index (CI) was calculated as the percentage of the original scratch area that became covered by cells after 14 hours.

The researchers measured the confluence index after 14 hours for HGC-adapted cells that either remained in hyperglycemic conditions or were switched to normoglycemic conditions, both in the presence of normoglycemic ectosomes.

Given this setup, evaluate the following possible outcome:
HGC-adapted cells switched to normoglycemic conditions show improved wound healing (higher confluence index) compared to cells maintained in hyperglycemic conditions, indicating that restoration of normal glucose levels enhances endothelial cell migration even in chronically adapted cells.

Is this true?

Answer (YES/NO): YES